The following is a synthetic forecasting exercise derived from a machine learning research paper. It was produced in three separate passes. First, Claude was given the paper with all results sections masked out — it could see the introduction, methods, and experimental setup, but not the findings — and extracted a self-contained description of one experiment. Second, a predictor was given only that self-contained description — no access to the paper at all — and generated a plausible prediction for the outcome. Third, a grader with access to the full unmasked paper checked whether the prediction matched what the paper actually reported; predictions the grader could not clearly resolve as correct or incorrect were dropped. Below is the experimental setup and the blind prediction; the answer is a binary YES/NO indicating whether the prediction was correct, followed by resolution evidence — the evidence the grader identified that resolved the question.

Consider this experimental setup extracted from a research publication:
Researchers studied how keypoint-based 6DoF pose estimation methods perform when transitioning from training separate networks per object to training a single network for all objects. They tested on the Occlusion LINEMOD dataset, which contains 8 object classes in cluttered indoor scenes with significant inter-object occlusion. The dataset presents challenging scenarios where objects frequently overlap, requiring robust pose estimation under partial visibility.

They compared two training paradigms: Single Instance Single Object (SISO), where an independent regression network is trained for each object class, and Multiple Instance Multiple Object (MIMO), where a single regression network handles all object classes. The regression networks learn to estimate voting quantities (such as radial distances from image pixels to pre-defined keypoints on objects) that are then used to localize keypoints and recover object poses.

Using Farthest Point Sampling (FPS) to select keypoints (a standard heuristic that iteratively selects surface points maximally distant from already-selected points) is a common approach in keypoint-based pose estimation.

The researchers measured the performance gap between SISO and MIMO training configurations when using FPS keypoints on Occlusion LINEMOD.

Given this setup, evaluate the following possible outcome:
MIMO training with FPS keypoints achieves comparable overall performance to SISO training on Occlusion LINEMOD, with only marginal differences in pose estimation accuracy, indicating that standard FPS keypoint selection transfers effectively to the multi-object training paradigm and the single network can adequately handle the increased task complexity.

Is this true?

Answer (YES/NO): NO